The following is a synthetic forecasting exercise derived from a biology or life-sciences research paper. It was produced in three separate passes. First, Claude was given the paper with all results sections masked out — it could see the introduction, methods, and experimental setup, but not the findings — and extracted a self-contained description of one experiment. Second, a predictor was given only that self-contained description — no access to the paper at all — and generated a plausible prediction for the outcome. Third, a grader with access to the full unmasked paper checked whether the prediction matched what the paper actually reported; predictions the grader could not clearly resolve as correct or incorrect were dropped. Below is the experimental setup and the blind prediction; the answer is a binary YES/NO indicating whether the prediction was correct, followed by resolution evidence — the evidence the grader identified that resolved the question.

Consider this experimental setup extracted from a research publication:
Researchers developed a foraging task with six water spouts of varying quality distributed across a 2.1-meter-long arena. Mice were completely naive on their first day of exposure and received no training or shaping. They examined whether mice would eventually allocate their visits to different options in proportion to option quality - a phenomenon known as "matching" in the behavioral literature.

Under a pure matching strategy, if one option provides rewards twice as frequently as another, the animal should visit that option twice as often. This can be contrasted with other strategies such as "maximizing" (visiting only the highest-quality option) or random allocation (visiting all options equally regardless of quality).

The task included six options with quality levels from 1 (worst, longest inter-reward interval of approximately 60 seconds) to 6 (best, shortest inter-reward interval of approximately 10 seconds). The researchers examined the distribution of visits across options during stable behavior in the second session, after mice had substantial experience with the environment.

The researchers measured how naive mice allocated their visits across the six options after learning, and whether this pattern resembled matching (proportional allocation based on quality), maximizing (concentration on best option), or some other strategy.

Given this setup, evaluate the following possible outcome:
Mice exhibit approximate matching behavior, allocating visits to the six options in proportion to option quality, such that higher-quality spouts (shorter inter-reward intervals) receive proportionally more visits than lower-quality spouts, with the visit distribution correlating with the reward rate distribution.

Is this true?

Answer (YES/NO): YES